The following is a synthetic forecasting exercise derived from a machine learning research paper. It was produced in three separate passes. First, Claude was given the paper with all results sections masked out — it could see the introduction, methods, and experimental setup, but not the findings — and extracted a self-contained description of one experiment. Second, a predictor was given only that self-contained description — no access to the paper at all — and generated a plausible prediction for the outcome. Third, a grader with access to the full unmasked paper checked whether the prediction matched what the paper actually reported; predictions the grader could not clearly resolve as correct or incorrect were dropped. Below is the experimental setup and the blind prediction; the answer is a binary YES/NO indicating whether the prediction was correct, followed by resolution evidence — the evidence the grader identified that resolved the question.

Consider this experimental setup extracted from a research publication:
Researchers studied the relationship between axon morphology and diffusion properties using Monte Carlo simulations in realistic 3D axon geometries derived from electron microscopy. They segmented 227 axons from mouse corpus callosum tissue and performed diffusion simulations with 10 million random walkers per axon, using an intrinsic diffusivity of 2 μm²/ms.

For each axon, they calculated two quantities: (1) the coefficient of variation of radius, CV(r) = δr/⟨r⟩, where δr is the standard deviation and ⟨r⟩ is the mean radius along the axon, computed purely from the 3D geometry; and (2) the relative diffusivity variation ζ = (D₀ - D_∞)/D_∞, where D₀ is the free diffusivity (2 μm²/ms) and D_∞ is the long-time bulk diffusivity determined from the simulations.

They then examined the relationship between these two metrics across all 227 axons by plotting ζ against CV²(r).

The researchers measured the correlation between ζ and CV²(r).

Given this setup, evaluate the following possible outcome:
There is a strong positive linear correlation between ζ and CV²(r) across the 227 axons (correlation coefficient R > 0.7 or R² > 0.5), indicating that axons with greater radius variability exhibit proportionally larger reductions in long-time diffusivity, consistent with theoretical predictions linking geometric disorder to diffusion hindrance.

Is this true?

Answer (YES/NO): YES